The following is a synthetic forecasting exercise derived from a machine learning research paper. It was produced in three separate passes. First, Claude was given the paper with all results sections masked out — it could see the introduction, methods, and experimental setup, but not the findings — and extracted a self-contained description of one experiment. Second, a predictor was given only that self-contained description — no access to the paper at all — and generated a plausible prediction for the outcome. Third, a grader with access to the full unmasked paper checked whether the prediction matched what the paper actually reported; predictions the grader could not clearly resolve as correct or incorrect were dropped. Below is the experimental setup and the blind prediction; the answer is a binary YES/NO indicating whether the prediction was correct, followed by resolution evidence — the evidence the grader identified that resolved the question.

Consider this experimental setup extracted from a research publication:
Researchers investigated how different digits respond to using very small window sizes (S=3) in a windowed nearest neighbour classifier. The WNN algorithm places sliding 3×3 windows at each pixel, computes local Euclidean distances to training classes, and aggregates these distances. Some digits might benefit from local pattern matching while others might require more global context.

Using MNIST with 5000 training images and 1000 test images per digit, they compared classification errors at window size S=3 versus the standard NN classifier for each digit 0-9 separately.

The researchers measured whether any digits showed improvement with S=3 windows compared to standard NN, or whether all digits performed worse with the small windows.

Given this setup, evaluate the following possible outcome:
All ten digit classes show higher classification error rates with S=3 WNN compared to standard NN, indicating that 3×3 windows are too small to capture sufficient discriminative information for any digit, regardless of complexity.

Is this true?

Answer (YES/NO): NO